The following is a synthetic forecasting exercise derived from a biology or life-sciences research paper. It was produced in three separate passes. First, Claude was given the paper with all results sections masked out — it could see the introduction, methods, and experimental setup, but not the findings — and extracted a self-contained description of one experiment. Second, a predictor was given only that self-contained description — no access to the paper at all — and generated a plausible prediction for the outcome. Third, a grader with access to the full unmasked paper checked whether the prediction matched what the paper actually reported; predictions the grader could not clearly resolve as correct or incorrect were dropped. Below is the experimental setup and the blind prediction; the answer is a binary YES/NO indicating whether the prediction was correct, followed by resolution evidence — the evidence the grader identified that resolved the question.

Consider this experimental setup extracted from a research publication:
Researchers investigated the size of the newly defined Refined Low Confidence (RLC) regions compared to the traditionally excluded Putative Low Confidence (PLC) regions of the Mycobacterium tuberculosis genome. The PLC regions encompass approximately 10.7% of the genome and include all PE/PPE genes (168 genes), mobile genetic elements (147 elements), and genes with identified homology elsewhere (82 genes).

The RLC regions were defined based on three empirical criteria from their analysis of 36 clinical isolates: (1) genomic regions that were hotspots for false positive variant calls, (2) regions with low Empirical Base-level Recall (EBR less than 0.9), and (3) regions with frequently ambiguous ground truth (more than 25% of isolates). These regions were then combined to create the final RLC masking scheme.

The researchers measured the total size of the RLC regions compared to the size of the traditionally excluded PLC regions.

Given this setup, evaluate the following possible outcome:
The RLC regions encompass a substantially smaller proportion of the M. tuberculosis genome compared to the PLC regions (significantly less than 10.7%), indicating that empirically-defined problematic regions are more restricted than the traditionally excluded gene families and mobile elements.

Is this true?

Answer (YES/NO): YES